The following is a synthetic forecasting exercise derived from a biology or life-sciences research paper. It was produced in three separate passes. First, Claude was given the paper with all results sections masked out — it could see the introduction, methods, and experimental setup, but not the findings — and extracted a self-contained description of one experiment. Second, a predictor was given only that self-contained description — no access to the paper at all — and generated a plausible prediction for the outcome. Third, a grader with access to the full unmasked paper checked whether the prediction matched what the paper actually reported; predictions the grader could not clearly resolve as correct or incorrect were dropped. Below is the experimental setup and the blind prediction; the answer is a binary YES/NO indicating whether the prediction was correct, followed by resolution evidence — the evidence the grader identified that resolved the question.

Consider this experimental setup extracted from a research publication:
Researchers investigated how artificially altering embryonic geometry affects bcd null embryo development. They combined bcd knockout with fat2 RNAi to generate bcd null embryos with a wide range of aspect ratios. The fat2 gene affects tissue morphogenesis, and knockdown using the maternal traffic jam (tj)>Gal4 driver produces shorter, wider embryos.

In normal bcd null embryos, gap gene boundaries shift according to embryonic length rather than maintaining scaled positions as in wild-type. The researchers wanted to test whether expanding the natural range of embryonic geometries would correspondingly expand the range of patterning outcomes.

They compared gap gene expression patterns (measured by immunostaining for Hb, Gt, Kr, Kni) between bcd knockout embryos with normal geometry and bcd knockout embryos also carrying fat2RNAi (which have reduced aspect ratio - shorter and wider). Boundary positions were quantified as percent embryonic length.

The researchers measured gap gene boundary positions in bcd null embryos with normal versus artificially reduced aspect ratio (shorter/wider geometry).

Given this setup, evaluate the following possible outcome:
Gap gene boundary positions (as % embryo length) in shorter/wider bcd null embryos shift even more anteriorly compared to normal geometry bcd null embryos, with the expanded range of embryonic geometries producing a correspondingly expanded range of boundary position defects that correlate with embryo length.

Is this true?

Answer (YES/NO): NO